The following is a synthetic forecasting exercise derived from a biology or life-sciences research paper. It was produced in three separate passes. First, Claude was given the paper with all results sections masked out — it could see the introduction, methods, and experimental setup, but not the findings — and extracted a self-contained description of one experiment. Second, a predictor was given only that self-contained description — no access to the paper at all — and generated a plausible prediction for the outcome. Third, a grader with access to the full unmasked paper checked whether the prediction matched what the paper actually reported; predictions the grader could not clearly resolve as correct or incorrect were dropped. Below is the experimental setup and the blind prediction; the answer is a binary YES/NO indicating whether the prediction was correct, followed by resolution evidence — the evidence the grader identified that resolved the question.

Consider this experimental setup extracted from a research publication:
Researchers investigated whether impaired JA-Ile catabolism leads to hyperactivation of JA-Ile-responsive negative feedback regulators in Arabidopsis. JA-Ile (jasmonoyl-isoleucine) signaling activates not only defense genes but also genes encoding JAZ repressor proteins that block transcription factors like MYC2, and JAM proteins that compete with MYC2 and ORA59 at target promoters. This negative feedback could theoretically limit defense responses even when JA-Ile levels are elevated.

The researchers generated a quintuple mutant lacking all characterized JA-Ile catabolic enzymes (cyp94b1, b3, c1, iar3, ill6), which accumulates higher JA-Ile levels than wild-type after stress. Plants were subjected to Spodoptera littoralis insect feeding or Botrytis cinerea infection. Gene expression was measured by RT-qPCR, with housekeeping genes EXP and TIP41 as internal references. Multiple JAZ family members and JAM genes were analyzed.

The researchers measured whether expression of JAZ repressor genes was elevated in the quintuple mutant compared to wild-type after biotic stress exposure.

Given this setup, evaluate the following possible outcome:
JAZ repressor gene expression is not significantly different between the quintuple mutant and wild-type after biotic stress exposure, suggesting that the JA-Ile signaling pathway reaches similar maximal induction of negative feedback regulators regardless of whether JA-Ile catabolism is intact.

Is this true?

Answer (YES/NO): NO